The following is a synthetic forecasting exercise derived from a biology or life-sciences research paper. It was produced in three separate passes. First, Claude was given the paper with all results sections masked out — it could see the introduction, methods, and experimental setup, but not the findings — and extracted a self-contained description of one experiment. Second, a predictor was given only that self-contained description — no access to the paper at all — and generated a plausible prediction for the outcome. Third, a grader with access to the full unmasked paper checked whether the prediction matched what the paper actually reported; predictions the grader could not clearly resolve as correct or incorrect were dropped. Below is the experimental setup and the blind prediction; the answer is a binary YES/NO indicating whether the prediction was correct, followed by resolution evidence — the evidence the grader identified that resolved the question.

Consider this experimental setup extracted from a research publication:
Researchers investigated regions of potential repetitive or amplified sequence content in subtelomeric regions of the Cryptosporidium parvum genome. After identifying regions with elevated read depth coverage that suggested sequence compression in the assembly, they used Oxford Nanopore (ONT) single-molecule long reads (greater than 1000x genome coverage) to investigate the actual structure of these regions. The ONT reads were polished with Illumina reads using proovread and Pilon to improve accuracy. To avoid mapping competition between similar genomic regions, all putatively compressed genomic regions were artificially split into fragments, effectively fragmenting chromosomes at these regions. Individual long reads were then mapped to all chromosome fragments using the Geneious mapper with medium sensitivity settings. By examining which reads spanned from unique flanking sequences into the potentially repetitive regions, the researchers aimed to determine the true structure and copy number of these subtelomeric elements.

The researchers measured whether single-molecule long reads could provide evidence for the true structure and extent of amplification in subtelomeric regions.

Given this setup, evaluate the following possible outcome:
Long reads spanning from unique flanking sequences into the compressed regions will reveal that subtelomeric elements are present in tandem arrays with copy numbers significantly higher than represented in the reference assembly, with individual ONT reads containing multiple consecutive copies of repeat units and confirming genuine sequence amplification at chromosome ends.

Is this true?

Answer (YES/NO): NO